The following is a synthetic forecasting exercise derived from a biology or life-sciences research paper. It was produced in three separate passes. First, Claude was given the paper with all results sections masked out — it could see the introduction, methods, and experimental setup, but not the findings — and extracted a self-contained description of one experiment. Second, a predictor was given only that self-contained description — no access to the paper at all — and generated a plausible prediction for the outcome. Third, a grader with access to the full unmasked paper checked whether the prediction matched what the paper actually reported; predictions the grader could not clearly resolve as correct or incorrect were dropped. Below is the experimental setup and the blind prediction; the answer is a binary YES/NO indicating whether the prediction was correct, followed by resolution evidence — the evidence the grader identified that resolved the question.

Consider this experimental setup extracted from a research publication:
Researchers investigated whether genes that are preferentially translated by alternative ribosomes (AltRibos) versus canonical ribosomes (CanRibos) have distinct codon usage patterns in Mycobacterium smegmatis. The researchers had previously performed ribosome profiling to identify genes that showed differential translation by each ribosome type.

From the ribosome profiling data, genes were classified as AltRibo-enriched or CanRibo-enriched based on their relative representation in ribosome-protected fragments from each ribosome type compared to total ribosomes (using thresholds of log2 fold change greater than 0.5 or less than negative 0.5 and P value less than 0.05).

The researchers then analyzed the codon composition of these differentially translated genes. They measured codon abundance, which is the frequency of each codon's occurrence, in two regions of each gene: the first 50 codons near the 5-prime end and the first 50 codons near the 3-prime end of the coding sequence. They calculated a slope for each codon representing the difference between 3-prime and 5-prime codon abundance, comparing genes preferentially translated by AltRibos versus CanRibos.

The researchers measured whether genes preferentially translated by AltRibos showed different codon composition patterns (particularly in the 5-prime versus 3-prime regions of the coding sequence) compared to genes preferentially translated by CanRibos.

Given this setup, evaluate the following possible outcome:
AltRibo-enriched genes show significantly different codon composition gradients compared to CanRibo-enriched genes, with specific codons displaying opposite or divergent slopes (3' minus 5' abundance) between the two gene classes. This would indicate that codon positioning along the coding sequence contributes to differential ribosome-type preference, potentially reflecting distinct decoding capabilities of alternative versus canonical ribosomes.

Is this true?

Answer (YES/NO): NO